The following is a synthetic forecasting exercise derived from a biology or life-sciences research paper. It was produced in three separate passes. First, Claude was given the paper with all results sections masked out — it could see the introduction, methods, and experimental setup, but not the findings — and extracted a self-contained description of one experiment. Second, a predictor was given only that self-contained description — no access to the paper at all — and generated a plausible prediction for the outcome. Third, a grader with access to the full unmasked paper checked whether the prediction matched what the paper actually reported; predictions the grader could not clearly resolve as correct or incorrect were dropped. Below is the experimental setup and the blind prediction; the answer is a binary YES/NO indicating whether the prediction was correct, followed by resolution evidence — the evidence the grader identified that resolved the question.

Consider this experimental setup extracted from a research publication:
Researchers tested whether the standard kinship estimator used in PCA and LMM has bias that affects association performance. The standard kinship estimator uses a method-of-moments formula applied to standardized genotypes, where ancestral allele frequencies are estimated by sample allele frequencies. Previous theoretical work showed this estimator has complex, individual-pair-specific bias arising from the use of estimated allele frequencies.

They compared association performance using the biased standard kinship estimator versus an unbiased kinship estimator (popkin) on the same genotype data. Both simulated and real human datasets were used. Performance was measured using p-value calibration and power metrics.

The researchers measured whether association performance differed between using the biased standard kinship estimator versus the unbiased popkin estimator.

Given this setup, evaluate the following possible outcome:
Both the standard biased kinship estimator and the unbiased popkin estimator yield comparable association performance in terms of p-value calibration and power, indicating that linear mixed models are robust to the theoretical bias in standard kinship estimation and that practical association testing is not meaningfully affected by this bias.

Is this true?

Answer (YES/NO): YES